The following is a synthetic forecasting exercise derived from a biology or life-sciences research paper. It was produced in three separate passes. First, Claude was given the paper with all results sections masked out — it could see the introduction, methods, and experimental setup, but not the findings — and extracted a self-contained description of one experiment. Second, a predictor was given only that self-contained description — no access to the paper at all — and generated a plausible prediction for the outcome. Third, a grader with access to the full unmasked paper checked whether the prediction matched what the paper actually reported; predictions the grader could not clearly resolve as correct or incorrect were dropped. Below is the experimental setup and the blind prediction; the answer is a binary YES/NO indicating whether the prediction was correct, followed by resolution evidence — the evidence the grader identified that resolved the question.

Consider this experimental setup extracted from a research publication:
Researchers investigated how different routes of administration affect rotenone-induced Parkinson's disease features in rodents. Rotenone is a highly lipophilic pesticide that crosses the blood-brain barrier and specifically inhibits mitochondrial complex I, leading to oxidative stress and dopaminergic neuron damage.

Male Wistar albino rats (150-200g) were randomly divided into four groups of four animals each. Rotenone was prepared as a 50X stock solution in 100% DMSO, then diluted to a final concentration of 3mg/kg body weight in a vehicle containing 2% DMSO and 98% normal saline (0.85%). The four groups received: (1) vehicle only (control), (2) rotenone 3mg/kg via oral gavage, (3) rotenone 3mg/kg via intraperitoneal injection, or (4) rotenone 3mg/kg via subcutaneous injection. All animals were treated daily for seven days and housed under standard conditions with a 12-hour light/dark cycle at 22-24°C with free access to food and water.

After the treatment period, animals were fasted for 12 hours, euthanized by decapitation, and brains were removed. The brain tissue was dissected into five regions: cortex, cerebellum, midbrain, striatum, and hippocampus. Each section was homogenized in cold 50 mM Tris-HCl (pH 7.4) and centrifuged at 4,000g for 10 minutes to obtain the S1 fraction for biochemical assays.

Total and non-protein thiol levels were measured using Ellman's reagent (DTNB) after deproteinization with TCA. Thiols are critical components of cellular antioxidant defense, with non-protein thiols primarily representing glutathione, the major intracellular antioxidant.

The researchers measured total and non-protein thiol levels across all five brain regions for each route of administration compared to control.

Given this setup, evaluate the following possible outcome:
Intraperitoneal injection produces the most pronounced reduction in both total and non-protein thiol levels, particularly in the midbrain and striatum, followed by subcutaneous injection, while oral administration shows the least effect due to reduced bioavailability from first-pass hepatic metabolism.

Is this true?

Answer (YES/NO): NO